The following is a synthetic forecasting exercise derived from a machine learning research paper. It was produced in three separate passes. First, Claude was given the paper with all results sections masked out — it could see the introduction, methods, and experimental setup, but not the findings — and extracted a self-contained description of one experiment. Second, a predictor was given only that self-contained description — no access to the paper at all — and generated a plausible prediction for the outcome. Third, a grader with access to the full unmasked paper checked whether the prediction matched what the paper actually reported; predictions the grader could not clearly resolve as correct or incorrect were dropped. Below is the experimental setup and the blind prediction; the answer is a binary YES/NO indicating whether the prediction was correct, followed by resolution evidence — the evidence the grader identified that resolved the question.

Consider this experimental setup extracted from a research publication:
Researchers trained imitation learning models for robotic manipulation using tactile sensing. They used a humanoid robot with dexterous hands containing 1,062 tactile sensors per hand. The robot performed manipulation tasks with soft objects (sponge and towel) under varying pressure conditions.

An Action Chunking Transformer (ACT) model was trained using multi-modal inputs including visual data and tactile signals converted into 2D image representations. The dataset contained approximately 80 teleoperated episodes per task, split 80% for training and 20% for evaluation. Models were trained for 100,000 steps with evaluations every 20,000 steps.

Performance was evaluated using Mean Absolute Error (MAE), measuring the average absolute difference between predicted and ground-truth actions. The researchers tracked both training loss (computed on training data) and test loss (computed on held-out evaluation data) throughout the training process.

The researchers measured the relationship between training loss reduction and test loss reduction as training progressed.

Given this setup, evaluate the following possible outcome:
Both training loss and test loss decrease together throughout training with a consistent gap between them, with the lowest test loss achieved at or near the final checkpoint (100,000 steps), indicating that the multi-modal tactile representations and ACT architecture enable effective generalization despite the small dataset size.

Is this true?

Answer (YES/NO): NO